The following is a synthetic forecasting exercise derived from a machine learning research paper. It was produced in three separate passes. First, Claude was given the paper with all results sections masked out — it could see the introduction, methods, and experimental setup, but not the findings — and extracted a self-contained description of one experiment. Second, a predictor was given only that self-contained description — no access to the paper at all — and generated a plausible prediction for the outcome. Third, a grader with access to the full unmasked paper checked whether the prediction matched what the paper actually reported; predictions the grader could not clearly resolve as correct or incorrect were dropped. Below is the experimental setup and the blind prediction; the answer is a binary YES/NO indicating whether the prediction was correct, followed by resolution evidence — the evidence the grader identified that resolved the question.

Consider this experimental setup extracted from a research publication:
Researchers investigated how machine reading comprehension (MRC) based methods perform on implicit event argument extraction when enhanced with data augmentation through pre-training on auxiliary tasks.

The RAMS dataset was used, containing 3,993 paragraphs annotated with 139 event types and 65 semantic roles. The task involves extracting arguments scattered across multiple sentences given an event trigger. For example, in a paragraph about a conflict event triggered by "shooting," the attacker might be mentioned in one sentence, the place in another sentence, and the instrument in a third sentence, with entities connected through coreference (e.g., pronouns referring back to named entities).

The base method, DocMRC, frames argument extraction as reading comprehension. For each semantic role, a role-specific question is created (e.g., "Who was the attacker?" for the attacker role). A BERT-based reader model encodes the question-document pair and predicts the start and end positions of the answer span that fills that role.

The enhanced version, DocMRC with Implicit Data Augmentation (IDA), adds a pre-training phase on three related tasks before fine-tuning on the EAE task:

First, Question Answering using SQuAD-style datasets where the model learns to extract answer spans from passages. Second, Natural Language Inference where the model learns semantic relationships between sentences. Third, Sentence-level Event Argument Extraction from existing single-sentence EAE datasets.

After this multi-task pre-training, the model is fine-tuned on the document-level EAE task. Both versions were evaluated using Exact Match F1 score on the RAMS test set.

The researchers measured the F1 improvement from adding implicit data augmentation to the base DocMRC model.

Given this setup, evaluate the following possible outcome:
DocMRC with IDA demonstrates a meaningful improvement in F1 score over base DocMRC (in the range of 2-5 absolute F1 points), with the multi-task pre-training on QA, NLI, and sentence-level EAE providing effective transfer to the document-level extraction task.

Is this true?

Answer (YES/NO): NO